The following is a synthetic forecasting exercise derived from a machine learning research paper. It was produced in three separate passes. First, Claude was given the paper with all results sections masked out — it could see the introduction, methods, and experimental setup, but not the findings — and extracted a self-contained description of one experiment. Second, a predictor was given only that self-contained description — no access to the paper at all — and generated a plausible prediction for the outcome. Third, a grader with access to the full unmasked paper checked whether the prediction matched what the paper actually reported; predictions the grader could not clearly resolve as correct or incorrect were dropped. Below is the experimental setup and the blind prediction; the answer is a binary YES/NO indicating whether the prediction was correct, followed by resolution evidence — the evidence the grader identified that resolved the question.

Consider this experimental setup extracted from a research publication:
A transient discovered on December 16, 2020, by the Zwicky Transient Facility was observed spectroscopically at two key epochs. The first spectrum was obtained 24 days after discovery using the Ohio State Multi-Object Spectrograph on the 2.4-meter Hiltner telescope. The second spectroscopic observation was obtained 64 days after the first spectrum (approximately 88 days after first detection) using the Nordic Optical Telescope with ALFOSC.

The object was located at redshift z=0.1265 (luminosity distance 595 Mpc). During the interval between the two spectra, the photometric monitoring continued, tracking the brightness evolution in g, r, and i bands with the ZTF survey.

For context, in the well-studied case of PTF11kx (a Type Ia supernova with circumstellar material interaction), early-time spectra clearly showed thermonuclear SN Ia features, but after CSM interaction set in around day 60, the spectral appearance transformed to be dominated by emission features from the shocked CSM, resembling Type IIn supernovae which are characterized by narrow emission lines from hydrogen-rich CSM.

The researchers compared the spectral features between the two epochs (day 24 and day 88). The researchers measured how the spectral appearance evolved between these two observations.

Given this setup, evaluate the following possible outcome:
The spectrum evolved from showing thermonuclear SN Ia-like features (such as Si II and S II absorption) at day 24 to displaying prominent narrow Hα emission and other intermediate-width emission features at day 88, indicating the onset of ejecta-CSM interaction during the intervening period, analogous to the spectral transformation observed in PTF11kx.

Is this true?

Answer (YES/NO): NO